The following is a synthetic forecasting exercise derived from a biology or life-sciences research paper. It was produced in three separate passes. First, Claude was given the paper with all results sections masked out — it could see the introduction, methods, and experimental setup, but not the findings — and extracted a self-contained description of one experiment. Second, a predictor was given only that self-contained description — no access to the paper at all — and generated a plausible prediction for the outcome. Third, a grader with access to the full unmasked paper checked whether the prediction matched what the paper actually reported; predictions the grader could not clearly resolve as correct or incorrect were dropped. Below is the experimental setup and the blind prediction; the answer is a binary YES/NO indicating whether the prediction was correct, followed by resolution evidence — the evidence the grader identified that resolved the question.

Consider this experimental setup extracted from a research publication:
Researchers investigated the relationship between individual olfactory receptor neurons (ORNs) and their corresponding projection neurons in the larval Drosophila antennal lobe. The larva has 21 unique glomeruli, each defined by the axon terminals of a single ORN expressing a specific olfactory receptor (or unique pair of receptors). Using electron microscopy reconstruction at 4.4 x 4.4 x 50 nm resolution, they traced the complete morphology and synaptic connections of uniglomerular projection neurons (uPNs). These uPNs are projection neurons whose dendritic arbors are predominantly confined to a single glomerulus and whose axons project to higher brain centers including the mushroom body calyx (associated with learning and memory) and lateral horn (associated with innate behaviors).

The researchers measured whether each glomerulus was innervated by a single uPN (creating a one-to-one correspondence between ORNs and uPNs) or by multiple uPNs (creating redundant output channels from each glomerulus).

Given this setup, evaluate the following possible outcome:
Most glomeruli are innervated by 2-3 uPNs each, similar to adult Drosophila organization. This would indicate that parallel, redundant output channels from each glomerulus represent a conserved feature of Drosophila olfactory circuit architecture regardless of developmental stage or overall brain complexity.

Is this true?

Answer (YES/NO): NO